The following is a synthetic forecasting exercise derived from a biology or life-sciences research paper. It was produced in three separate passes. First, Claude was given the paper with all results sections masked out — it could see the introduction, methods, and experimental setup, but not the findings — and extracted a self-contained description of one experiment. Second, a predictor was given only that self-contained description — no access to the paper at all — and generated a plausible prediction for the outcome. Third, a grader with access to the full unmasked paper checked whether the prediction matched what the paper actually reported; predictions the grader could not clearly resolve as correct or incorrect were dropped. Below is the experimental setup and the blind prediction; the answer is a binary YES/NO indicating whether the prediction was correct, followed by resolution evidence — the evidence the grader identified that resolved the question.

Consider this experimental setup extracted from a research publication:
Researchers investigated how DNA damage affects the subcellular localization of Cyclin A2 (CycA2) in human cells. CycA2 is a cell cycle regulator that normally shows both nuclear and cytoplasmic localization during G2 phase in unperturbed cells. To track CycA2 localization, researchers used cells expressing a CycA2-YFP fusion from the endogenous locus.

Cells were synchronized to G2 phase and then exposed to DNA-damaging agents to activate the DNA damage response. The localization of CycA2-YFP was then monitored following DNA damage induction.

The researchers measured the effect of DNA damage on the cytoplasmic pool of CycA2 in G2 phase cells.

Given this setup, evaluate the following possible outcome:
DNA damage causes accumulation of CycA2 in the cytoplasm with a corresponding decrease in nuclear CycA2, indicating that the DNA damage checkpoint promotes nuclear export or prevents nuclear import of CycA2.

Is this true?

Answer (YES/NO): NO